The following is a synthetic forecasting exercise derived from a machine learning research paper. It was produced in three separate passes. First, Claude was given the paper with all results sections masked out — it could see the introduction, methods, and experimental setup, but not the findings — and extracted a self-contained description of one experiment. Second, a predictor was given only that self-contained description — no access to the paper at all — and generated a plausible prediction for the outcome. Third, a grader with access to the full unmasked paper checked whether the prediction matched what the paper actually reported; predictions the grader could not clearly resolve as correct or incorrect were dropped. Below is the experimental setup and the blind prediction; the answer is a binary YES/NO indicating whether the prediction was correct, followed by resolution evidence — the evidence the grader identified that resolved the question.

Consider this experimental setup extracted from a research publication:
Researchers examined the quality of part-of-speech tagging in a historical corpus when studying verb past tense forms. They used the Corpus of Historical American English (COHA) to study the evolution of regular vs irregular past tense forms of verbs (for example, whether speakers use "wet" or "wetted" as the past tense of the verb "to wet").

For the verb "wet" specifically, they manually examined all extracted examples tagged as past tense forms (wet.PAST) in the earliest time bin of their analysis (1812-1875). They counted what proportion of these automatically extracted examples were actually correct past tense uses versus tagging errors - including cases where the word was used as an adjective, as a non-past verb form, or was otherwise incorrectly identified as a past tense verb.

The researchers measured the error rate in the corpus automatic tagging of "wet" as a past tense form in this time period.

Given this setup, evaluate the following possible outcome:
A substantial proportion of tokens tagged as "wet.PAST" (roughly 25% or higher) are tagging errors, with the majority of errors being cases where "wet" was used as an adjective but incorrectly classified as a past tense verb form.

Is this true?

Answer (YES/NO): NO